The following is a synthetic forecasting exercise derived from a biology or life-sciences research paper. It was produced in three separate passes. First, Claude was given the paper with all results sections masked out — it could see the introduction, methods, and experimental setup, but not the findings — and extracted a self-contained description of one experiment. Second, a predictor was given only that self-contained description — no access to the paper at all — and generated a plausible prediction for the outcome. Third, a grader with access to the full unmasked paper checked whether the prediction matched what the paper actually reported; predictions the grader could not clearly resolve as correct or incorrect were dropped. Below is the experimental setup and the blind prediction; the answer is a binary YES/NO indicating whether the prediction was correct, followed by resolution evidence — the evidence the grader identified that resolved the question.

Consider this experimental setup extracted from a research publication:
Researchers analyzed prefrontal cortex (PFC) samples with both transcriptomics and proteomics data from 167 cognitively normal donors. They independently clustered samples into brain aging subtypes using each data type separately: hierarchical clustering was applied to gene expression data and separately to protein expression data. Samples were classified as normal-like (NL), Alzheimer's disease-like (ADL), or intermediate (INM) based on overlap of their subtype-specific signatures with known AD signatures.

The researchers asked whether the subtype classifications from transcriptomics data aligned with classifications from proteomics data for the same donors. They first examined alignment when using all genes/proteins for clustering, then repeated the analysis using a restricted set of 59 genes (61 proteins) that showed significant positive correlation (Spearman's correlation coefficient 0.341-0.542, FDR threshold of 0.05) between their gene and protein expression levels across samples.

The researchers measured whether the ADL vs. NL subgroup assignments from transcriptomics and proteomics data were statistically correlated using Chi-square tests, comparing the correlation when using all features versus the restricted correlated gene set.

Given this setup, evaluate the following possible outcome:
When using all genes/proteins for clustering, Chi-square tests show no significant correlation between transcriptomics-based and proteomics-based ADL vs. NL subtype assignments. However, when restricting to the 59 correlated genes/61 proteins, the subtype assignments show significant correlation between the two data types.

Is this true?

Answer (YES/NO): YES